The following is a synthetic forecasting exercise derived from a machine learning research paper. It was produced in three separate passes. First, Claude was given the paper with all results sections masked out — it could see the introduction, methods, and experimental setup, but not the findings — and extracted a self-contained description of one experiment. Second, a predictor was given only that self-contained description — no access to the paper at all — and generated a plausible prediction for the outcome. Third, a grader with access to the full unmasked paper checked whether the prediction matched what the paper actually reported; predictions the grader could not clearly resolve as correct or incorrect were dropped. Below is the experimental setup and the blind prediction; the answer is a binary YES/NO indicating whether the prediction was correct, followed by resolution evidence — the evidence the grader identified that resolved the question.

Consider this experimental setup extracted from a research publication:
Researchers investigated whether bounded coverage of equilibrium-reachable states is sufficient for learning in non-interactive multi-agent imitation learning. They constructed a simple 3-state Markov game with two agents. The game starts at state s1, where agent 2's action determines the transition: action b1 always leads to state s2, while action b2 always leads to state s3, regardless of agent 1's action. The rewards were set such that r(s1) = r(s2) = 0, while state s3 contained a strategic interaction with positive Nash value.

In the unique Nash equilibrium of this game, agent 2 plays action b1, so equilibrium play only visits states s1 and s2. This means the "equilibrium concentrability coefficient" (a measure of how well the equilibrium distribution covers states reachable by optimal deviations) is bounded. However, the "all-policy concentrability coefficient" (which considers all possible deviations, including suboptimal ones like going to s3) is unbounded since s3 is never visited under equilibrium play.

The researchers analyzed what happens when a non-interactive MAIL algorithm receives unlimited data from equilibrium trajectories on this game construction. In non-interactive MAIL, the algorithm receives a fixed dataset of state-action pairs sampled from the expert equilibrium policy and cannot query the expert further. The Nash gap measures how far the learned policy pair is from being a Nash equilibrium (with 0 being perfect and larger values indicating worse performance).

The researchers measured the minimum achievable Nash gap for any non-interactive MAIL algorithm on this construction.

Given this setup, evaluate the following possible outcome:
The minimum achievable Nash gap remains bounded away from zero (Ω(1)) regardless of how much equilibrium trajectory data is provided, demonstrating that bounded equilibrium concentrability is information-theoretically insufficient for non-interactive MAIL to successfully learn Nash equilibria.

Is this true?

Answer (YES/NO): YES